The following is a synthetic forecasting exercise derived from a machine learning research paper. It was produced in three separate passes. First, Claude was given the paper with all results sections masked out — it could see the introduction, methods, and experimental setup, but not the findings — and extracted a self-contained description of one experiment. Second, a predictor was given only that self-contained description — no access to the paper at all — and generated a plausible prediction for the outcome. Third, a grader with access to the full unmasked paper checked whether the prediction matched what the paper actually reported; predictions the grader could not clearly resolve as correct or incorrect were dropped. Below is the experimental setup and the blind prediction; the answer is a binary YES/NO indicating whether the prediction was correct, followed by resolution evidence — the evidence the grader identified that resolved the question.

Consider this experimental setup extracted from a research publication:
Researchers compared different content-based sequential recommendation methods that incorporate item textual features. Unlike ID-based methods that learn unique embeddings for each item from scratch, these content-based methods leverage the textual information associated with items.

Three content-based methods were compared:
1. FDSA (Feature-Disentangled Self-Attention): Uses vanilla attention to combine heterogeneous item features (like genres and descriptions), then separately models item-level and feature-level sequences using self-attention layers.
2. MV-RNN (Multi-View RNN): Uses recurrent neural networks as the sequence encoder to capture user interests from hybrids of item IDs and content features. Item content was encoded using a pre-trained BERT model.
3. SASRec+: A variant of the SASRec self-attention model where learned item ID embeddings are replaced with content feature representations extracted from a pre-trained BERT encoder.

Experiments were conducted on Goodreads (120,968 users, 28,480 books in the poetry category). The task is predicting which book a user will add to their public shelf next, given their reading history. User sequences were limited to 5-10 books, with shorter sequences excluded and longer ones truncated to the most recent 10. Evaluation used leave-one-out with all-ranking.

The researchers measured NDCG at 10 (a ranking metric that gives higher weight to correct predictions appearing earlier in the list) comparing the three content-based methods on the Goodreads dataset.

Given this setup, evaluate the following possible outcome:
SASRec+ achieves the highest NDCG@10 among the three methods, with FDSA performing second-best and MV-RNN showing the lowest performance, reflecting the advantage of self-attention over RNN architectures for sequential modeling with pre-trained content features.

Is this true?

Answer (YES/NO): NO